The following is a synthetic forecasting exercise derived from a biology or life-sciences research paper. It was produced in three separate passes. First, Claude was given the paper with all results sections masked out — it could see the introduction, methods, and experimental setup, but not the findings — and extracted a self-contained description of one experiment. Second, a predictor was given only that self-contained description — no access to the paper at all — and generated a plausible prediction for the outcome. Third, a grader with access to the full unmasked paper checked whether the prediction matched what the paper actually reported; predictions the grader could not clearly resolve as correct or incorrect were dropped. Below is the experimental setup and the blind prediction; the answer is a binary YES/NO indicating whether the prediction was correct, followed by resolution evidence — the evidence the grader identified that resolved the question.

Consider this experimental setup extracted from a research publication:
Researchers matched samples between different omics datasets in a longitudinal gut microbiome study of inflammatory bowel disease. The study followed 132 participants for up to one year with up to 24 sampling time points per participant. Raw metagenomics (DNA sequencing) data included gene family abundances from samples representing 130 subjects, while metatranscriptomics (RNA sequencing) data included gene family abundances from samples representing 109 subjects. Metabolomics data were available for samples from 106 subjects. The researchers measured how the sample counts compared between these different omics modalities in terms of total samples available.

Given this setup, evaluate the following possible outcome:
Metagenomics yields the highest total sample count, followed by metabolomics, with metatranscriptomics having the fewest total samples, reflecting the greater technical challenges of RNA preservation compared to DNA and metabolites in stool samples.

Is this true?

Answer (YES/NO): NO